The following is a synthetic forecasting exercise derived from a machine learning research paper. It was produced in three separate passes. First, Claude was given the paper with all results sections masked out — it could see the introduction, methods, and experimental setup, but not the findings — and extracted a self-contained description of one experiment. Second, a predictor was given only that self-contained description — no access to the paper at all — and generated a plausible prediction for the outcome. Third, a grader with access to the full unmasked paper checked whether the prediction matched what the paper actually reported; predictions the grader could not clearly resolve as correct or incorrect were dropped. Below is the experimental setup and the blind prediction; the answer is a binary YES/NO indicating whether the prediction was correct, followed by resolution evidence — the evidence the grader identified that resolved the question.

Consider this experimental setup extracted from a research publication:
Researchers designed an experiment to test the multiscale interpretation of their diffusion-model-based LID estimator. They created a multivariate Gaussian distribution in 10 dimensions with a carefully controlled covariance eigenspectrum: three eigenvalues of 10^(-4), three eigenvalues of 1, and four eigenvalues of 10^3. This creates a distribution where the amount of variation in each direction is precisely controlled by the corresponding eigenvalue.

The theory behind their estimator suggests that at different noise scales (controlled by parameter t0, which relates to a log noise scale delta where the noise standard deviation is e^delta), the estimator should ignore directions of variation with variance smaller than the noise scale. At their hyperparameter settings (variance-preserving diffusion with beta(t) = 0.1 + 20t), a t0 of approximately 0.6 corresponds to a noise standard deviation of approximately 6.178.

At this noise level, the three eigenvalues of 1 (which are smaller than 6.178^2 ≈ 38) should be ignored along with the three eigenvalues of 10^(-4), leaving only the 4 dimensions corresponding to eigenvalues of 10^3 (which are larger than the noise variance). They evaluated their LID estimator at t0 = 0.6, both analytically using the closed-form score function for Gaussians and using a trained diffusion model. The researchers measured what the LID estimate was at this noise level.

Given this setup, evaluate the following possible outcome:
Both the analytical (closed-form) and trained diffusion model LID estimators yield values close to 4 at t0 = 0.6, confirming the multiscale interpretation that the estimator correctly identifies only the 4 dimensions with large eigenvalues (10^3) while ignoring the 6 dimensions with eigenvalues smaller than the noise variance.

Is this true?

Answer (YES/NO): YES